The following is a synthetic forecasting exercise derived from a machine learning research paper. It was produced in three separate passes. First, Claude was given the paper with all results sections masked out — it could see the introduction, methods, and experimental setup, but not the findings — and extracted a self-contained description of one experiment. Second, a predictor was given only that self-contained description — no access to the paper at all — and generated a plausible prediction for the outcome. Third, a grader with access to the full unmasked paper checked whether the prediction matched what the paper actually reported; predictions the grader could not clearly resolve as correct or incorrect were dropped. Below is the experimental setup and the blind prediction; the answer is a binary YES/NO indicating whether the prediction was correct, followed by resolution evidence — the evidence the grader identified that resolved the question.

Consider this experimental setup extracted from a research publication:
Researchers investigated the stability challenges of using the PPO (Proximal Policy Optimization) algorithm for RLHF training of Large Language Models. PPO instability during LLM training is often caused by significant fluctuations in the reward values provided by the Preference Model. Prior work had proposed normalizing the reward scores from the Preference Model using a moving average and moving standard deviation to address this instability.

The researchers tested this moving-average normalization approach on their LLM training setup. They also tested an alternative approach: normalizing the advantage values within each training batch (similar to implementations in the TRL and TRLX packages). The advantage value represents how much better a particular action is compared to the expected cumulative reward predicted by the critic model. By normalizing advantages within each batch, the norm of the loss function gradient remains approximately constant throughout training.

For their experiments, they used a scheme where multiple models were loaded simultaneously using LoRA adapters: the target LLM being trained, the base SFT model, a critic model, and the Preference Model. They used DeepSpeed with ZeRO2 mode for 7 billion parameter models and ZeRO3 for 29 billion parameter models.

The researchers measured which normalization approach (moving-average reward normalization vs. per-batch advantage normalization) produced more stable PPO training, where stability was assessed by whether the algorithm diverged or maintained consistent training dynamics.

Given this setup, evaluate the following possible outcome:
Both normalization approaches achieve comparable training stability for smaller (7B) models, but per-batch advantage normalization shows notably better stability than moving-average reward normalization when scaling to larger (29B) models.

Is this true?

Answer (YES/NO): NO